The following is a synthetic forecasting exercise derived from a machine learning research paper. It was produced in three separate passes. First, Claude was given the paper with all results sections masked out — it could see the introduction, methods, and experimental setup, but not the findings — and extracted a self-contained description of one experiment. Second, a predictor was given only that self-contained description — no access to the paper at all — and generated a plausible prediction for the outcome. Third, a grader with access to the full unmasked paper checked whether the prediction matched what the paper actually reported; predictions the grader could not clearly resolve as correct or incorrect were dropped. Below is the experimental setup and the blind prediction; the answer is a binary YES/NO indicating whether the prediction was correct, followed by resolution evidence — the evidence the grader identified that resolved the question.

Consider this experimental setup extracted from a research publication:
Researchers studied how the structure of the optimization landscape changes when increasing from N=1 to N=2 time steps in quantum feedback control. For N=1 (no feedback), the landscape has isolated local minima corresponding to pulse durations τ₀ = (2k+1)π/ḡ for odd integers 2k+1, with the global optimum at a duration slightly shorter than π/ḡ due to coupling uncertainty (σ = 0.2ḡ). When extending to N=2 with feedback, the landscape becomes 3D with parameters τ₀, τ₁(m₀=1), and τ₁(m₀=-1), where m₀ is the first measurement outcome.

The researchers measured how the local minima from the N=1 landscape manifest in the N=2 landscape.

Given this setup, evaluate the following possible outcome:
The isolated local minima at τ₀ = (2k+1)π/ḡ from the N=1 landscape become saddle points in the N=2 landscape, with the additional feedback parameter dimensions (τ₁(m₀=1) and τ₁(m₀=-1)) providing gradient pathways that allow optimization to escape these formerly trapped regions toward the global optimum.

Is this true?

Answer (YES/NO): NO